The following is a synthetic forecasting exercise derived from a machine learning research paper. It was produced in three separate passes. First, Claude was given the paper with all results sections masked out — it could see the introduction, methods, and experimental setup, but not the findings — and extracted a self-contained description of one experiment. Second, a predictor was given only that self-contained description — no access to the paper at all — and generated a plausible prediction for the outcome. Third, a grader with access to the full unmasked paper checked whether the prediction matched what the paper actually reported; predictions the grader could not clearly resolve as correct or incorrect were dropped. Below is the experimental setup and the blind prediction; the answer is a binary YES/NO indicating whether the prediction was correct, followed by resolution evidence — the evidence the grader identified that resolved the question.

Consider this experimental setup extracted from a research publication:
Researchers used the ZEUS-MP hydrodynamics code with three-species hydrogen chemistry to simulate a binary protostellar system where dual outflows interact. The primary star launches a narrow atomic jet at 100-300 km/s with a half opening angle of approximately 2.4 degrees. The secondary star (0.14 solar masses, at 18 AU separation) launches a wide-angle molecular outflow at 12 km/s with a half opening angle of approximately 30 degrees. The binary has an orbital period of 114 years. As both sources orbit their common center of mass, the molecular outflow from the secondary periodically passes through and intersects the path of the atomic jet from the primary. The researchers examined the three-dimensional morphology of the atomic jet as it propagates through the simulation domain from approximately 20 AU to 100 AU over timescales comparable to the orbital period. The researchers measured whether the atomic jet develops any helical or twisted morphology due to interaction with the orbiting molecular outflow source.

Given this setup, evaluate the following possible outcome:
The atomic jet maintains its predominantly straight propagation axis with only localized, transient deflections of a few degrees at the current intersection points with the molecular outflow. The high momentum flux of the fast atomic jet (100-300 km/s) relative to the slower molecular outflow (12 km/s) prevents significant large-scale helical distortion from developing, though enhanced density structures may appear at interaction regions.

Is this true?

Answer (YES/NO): NO